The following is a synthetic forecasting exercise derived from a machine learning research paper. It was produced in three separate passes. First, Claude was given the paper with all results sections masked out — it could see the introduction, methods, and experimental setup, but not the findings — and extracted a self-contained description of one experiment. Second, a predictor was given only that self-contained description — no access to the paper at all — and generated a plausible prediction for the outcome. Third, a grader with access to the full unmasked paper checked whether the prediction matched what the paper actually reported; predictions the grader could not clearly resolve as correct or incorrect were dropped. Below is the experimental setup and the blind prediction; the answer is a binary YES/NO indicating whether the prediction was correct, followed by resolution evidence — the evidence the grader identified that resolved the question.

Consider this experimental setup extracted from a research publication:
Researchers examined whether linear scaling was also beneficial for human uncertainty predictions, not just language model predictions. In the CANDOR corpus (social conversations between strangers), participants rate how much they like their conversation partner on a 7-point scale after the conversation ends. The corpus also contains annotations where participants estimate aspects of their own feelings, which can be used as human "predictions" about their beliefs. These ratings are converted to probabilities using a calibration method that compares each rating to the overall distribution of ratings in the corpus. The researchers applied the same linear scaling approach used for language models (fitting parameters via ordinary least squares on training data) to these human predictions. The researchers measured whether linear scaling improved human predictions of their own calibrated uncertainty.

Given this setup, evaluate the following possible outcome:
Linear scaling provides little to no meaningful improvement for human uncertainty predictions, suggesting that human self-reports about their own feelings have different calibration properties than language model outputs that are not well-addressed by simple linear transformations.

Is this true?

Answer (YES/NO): NO